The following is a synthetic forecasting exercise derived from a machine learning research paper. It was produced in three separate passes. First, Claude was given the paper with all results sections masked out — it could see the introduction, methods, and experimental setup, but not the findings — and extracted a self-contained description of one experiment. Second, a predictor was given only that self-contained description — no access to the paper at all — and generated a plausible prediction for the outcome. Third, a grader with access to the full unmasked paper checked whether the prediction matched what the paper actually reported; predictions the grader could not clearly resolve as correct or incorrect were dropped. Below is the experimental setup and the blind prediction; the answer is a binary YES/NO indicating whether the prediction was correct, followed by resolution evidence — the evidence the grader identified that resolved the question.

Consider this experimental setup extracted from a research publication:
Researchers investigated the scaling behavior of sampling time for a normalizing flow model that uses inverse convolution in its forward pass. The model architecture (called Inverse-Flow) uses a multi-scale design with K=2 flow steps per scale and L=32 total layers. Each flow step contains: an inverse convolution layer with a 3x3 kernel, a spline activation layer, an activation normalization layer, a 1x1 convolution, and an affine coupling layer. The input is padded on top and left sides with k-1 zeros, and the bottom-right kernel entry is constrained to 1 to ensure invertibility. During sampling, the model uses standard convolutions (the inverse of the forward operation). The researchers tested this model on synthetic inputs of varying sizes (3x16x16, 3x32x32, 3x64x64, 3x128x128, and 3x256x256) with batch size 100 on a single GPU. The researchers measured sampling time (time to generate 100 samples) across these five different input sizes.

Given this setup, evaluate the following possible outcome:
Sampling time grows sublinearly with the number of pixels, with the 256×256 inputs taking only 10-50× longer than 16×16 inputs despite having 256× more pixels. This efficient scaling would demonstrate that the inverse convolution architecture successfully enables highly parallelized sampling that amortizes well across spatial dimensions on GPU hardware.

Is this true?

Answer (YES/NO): NO